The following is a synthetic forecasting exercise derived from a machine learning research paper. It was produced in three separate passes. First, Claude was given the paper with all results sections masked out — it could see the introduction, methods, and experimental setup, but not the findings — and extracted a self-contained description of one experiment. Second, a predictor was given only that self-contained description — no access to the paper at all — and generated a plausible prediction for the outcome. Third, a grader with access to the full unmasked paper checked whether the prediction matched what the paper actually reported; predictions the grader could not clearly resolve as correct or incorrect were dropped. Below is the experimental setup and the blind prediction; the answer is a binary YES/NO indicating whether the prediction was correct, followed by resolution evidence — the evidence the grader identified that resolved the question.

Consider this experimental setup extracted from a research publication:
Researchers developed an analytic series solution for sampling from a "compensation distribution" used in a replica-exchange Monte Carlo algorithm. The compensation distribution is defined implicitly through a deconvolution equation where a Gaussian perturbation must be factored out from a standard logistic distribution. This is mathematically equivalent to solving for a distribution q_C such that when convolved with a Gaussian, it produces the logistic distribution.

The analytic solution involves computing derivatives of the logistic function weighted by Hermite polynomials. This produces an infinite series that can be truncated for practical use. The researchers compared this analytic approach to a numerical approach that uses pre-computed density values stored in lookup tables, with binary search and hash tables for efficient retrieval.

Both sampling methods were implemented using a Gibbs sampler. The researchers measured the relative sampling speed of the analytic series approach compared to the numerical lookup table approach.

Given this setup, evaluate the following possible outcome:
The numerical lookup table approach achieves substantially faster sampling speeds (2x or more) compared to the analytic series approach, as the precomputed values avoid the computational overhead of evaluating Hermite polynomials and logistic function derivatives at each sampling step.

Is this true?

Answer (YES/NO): NO